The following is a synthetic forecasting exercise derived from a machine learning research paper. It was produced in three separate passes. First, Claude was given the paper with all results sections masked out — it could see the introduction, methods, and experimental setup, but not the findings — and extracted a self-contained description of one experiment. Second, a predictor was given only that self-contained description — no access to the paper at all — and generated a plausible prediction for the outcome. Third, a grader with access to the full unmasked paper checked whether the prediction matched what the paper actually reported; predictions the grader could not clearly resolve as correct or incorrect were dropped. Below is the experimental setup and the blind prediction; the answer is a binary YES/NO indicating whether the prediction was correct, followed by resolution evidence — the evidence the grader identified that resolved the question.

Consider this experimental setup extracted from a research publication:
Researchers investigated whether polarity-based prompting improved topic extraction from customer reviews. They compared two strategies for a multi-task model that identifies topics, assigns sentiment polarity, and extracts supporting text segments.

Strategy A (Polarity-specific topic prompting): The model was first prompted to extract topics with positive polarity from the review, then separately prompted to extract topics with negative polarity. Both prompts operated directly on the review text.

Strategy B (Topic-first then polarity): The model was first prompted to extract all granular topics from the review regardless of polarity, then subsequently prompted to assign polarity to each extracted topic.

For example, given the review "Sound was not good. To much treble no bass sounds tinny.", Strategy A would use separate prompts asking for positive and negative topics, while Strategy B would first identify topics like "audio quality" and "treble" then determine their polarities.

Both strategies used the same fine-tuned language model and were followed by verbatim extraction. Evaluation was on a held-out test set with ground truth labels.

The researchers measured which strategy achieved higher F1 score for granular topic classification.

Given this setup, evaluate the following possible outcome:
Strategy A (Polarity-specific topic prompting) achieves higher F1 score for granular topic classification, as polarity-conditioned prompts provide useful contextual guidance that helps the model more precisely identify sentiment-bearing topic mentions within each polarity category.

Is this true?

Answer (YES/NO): NO